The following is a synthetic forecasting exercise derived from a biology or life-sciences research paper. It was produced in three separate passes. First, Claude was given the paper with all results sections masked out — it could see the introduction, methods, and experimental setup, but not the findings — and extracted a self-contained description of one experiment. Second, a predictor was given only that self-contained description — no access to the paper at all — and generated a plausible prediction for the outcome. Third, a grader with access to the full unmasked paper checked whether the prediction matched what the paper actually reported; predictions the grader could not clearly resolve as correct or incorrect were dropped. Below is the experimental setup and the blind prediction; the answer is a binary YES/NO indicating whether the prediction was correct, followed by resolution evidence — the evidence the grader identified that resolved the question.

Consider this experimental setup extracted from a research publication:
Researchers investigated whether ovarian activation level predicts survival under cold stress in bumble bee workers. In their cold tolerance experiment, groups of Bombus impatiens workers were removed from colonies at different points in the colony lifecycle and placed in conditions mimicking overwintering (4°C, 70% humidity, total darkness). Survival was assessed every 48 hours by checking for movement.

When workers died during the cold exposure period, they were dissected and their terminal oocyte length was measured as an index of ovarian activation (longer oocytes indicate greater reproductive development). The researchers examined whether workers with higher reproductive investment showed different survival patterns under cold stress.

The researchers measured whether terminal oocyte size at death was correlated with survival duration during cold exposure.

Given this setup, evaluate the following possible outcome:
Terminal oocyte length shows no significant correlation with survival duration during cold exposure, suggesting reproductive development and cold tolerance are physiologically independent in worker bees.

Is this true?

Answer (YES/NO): YES